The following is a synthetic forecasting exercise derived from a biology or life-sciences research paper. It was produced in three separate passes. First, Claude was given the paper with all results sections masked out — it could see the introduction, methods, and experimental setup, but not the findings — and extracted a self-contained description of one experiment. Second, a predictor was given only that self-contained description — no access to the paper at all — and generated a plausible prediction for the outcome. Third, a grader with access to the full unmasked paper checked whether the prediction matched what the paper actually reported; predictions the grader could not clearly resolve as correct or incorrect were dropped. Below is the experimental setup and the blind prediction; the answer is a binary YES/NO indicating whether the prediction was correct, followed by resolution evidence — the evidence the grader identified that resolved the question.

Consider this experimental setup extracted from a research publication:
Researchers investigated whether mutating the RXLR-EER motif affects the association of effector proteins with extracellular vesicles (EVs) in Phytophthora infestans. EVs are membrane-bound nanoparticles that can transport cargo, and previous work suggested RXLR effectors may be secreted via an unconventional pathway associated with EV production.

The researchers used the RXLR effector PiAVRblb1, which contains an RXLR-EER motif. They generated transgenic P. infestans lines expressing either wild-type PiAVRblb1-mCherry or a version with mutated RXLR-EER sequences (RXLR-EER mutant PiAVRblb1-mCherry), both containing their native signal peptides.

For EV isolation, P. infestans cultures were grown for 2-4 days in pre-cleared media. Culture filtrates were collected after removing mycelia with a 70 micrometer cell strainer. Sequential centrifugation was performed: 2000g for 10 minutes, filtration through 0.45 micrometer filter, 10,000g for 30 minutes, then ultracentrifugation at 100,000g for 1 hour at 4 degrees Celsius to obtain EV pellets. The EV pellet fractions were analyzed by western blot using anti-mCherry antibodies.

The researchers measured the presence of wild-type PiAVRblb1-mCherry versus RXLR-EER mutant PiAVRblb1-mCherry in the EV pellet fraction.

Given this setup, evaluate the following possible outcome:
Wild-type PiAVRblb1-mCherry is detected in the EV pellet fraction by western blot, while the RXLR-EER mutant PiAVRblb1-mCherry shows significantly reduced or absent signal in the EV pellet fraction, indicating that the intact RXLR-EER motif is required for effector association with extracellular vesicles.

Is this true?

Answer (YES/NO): YES